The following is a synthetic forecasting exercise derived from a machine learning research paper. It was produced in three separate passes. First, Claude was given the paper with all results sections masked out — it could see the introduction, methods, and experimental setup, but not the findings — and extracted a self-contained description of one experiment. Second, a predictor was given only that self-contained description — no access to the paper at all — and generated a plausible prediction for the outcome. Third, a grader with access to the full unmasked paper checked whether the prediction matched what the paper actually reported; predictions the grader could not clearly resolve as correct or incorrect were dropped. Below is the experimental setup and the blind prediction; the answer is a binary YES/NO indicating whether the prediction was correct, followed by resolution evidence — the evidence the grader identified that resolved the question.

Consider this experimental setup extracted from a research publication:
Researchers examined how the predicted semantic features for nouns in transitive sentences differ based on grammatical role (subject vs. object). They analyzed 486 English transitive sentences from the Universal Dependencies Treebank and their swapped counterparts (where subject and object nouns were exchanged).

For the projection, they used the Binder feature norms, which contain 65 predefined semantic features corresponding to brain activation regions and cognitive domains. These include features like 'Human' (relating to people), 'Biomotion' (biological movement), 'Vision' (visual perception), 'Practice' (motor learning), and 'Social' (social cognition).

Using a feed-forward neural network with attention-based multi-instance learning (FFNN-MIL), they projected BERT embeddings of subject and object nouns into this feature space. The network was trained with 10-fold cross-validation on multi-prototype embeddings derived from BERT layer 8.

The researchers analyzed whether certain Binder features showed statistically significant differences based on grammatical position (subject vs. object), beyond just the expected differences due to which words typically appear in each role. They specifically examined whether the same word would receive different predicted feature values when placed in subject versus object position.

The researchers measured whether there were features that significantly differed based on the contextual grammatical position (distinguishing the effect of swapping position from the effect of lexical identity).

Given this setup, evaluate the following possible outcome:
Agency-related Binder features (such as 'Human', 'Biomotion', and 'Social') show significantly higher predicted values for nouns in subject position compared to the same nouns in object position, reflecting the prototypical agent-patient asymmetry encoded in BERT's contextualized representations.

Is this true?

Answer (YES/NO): YES